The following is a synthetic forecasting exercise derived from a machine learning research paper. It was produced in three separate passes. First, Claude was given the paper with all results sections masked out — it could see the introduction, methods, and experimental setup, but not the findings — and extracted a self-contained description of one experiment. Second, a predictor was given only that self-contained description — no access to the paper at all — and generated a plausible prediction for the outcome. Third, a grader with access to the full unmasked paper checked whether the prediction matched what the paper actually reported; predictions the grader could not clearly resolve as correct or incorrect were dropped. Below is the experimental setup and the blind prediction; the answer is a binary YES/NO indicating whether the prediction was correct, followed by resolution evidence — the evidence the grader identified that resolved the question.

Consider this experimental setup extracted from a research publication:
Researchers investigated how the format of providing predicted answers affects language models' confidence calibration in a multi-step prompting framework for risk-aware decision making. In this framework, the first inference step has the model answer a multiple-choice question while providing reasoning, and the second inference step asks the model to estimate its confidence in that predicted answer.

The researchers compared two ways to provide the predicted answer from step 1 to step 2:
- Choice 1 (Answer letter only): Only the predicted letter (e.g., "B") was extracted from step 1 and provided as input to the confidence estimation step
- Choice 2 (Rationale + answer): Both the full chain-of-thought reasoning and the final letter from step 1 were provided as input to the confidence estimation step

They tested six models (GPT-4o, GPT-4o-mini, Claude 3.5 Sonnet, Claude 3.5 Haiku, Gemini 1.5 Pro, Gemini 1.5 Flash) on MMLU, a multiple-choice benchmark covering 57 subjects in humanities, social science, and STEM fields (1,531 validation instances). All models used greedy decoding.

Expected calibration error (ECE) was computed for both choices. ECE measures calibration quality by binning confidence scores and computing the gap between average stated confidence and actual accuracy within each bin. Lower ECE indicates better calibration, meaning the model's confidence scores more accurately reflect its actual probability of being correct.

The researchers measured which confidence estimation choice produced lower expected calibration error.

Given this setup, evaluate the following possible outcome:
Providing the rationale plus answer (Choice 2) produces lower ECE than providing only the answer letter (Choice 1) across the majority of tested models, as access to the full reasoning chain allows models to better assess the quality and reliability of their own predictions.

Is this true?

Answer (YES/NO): NO